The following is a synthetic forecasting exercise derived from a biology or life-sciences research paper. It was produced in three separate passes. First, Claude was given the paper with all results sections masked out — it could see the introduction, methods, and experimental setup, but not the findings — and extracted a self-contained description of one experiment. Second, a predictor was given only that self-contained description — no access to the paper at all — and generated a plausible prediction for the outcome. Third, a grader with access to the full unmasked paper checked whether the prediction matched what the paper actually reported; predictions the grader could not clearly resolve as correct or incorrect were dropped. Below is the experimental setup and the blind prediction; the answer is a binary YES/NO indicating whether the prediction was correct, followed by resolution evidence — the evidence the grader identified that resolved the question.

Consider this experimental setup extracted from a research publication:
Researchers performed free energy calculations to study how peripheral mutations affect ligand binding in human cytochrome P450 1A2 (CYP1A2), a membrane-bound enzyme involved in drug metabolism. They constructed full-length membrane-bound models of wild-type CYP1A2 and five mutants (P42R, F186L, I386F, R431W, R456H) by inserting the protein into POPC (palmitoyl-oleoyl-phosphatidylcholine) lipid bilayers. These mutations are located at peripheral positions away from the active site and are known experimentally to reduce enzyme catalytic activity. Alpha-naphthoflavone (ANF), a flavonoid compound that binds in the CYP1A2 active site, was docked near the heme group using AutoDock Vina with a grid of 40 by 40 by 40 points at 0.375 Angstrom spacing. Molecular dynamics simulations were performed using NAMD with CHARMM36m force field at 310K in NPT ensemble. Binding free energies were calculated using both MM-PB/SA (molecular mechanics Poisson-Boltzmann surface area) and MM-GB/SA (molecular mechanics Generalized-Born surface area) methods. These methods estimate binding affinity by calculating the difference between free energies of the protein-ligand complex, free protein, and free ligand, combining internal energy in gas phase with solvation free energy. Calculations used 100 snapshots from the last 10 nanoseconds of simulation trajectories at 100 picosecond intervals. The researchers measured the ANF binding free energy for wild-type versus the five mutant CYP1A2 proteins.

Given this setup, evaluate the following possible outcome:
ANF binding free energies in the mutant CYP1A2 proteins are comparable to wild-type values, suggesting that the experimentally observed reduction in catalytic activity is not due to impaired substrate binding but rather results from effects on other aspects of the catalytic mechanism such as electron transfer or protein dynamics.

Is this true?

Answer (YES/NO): NO